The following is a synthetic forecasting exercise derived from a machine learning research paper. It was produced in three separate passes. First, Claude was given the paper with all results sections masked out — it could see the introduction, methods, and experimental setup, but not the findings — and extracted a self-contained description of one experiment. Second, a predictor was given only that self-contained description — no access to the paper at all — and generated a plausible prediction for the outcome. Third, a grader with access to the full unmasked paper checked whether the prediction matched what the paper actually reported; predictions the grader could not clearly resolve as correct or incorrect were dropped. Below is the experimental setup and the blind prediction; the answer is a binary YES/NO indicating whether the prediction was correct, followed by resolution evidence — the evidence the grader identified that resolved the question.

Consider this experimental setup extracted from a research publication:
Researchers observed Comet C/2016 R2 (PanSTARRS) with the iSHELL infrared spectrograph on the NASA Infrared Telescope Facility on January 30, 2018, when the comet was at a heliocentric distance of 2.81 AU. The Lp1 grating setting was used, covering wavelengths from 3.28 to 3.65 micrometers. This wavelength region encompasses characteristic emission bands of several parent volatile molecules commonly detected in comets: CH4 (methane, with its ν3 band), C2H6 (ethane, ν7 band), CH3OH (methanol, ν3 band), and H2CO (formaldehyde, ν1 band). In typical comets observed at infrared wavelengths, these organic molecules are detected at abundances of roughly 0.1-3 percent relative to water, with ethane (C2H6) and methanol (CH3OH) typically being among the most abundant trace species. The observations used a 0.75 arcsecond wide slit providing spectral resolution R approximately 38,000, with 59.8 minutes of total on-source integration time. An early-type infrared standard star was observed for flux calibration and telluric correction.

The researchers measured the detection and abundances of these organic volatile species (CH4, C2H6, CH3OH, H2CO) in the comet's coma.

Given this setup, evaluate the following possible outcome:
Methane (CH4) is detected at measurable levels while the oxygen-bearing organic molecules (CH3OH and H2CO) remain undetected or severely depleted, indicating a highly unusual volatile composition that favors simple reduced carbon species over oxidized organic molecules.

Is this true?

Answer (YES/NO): NO